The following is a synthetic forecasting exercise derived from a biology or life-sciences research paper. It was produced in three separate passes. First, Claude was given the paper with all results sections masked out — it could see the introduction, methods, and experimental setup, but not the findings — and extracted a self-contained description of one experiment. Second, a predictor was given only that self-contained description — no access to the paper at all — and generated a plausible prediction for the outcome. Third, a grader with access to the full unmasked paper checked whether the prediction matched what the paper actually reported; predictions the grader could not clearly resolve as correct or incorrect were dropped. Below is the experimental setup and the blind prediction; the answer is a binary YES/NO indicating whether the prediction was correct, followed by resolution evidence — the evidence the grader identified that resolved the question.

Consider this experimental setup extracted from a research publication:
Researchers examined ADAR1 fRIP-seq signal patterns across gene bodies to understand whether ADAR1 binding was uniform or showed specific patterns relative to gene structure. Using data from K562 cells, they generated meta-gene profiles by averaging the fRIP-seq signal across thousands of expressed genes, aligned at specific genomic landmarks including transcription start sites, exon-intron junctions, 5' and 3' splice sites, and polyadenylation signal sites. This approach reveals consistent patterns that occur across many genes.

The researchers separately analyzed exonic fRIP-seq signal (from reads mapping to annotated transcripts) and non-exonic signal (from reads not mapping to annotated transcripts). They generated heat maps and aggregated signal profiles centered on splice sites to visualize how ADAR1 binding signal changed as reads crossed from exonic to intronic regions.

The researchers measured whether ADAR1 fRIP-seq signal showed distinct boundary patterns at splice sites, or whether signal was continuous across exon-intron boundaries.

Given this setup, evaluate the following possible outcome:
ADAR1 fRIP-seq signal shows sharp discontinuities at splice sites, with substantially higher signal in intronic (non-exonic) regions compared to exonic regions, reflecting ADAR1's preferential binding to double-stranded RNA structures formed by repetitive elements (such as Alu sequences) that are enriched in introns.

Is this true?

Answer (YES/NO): YES